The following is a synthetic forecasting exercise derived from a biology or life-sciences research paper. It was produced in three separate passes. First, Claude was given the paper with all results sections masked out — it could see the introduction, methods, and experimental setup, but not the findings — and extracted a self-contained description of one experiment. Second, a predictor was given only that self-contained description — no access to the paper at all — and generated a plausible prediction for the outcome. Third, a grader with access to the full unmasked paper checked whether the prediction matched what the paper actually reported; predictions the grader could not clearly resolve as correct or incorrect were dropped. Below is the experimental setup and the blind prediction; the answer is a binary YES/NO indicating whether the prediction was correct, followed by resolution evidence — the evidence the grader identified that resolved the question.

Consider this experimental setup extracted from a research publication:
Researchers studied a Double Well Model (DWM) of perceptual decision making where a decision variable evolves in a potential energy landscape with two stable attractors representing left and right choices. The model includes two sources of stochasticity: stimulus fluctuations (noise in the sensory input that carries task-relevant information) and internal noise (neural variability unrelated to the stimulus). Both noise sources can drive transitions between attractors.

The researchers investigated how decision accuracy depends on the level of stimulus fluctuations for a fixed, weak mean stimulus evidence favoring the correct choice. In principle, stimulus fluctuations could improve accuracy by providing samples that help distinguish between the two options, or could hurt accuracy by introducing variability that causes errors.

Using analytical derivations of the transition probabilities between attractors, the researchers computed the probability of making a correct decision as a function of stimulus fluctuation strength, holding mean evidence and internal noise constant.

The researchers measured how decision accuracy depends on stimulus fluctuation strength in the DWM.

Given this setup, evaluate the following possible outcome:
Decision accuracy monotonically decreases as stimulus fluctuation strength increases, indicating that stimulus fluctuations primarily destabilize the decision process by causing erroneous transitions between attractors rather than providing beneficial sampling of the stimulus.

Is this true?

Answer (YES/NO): NO